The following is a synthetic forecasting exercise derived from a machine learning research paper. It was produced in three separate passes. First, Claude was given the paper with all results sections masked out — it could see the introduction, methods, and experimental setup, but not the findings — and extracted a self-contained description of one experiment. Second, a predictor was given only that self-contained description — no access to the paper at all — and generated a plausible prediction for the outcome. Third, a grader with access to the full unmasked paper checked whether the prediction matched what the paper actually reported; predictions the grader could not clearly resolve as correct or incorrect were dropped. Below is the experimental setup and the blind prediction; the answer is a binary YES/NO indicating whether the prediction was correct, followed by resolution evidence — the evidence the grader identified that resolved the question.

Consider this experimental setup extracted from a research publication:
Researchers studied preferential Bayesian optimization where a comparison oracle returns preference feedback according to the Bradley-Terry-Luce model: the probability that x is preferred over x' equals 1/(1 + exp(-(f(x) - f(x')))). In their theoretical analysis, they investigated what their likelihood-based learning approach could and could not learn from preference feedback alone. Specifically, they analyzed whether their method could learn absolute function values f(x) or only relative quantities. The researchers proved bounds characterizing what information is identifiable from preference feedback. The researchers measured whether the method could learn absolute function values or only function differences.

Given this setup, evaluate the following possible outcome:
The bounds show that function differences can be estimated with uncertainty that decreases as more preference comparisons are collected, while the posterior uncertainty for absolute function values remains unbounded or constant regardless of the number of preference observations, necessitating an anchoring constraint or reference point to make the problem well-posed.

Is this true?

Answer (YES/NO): NO